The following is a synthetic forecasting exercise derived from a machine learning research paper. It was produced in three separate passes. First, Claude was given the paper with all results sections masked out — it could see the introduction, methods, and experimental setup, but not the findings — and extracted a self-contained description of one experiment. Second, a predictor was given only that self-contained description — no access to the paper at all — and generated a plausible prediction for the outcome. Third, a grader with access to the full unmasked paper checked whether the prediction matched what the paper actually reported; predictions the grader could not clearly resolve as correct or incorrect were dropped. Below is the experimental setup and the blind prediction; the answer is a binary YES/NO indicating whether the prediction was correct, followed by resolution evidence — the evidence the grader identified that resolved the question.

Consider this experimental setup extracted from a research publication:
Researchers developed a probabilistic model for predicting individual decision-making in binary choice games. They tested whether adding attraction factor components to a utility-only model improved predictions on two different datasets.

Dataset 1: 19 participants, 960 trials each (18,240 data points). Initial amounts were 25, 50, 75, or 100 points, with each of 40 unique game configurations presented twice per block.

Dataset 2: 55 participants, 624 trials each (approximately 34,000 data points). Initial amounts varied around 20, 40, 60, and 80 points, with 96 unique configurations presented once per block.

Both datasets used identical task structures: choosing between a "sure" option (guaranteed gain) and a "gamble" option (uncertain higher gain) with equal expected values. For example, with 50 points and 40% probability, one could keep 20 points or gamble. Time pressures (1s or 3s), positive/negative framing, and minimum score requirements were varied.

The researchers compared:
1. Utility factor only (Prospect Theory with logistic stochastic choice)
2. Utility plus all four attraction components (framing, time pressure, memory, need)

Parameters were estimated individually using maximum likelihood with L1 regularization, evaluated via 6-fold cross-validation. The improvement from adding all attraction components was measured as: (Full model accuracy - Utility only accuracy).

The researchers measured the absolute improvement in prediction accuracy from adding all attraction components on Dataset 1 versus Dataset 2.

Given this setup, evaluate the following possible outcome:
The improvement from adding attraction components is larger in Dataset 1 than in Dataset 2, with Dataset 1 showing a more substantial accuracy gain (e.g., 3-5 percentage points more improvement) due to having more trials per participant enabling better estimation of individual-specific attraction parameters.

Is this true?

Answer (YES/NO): NO